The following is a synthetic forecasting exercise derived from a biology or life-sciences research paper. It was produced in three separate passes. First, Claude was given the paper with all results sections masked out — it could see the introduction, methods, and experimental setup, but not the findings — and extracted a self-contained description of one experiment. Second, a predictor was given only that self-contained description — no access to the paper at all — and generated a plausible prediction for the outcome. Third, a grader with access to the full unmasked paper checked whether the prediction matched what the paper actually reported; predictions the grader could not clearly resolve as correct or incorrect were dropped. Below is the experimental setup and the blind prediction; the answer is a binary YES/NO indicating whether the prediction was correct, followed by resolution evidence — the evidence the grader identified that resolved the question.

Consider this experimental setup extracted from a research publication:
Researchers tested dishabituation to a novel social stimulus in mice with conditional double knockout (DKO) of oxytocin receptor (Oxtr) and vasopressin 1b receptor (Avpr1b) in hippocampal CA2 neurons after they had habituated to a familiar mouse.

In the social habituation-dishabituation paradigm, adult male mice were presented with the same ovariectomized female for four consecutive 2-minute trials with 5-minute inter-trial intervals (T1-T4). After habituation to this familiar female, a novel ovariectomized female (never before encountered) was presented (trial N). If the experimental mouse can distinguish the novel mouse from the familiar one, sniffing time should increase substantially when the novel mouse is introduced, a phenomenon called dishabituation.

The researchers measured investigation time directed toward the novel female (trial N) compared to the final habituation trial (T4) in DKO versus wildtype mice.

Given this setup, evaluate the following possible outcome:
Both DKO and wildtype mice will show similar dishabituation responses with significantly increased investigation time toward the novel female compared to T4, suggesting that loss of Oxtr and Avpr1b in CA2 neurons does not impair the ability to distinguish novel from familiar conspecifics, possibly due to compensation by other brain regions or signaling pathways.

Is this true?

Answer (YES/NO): NO